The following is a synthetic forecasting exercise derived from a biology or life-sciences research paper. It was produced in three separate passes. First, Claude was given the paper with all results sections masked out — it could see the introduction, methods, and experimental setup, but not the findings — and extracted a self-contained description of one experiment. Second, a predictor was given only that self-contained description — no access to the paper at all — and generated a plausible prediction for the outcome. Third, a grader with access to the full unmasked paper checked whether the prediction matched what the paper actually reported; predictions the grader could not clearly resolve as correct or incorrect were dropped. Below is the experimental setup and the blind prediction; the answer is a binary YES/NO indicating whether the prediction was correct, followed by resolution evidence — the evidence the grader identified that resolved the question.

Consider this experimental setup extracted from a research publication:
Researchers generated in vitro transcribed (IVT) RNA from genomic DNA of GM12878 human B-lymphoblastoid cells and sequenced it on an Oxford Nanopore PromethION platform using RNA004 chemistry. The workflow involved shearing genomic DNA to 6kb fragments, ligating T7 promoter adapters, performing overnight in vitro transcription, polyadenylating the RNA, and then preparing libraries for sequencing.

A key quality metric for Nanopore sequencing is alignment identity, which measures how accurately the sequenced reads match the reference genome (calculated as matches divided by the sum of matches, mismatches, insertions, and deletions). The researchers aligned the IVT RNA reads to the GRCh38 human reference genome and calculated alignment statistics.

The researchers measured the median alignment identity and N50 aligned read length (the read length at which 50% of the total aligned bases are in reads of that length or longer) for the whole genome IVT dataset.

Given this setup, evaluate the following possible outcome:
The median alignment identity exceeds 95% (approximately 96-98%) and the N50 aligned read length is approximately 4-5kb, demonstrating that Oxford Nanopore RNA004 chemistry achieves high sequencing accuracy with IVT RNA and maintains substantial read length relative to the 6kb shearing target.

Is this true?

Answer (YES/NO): NO